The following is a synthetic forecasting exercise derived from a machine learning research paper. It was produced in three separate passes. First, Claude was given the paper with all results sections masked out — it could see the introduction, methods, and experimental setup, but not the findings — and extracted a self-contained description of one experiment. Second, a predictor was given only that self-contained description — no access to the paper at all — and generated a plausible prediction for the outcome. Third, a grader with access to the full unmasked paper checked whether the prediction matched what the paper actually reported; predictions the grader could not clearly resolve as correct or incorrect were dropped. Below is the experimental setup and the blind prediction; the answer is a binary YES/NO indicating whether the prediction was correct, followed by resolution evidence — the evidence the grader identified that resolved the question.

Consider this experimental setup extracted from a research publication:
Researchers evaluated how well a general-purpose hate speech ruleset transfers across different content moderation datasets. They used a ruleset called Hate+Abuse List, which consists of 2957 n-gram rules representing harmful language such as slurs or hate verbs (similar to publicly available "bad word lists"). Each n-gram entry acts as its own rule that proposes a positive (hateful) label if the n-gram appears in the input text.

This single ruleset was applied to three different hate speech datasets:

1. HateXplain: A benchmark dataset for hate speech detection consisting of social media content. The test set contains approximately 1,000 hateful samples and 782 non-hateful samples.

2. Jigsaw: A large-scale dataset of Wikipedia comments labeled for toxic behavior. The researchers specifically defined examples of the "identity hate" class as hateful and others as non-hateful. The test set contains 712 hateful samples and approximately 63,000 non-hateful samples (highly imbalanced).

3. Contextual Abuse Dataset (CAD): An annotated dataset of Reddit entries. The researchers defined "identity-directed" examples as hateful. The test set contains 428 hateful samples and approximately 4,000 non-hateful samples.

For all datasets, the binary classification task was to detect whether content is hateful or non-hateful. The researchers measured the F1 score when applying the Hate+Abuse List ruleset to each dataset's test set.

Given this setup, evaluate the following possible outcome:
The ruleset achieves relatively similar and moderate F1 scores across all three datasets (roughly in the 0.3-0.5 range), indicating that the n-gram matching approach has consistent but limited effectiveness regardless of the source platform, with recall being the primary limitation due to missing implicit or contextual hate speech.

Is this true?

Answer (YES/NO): NO